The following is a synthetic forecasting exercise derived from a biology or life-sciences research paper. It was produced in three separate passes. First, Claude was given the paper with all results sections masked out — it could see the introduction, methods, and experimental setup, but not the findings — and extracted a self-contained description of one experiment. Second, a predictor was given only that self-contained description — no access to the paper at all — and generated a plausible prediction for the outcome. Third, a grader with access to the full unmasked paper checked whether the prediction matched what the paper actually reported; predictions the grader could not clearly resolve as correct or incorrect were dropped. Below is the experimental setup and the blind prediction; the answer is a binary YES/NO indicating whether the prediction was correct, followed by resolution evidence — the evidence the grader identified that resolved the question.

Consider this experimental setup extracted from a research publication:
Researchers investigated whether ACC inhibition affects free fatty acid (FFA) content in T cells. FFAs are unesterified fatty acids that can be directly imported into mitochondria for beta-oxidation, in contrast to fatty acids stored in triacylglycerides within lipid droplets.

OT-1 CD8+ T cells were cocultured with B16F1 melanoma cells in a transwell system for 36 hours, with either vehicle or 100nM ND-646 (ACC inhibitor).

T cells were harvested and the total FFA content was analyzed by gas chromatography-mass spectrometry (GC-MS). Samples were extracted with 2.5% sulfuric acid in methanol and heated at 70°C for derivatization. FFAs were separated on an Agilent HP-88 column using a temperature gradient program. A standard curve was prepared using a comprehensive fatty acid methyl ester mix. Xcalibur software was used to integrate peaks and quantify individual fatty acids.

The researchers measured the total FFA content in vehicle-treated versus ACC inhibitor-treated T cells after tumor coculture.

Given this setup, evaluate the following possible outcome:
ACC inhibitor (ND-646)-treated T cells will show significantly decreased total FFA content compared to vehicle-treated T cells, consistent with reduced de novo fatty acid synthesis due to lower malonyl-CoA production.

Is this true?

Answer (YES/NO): NO